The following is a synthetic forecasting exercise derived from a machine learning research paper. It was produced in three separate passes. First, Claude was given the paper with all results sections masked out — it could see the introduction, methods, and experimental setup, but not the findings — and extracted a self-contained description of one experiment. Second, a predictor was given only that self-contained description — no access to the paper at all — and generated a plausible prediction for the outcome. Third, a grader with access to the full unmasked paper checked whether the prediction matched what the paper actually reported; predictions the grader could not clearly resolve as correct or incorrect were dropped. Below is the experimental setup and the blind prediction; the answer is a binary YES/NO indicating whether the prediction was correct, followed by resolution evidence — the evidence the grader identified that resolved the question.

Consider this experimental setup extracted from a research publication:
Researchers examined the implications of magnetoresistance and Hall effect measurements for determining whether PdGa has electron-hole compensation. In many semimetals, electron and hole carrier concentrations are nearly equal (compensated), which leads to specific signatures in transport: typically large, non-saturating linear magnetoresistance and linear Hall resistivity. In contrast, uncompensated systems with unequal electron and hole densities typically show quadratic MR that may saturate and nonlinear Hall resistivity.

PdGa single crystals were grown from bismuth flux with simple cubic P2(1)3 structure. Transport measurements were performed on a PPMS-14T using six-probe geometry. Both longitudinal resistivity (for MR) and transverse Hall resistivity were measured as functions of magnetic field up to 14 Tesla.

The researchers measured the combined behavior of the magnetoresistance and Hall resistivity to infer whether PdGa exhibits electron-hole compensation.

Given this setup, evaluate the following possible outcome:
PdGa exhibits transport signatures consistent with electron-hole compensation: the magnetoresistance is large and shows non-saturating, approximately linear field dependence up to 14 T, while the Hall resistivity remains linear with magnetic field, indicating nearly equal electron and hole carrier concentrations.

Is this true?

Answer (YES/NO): NO